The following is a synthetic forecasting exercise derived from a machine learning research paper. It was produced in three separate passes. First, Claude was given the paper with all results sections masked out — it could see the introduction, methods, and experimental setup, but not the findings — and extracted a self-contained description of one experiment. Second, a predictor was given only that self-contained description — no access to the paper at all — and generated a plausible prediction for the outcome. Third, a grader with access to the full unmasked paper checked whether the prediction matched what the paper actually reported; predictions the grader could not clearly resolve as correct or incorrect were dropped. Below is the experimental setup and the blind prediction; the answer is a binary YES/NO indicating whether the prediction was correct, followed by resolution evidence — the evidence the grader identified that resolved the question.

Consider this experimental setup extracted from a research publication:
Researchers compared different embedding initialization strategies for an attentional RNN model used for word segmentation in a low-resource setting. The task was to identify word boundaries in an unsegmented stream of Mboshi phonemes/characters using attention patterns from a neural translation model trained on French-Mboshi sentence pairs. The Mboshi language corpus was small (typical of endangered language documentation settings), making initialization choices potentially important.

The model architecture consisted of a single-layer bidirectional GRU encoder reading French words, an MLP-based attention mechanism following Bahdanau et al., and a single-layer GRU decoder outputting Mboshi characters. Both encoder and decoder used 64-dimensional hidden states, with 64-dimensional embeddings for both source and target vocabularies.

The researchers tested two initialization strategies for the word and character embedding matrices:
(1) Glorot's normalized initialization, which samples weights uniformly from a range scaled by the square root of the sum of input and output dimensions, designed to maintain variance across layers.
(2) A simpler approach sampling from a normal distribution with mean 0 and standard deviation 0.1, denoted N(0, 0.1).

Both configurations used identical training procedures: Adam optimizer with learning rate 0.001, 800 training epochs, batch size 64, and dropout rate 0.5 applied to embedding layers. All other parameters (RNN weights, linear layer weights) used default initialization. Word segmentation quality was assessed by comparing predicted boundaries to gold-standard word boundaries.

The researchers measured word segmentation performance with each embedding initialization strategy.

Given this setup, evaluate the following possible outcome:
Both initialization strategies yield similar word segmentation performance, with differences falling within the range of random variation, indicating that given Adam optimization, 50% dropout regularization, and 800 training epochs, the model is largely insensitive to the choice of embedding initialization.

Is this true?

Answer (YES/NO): NO